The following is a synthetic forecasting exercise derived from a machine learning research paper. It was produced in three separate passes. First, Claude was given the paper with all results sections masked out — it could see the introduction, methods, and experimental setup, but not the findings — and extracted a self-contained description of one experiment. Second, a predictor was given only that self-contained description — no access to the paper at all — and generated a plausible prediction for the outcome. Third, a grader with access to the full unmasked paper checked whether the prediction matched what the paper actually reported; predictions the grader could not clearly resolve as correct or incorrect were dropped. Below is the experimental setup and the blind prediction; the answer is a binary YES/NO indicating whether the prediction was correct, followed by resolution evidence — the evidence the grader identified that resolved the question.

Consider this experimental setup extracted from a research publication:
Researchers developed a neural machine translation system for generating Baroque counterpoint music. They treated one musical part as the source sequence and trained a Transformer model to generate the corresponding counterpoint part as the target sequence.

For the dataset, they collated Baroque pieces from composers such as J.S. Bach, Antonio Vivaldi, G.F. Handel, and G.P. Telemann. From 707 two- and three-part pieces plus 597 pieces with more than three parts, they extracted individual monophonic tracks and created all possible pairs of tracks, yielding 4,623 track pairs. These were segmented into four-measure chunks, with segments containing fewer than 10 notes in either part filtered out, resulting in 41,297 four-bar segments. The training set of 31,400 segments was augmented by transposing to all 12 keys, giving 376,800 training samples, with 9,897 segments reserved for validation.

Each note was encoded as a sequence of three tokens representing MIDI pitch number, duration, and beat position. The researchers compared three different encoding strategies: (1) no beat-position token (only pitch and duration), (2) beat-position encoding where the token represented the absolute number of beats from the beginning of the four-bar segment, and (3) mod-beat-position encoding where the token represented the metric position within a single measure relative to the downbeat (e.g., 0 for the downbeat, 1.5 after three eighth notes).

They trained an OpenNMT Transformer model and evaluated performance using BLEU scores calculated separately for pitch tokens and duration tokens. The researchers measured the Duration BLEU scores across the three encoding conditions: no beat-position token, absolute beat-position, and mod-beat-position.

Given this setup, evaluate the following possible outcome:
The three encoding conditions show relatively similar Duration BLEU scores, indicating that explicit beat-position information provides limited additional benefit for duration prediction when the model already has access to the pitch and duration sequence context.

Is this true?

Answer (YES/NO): NO